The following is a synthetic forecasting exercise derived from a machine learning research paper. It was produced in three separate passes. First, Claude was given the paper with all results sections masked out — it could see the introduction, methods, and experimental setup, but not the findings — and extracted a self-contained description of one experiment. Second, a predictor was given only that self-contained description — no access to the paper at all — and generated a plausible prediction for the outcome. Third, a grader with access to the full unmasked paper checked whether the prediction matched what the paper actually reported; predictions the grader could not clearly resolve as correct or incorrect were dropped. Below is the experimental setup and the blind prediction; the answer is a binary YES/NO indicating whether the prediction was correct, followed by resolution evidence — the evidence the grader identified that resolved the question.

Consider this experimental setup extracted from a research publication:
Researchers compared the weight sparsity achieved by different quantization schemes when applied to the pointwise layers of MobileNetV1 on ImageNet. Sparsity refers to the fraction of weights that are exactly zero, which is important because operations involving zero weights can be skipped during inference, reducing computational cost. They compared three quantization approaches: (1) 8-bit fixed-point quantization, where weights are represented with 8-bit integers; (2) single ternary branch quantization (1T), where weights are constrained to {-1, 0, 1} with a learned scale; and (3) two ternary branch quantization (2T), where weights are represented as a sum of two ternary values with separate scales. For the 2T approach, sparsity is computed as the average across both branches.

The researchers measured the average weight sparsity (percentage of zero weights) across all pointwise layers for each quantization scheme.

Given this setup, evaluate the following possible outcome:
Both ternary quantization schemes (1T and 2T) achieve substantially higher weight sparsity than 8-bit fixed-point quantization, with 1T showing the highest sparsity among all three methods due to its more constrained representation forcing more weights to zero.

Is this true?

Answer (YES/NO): NO